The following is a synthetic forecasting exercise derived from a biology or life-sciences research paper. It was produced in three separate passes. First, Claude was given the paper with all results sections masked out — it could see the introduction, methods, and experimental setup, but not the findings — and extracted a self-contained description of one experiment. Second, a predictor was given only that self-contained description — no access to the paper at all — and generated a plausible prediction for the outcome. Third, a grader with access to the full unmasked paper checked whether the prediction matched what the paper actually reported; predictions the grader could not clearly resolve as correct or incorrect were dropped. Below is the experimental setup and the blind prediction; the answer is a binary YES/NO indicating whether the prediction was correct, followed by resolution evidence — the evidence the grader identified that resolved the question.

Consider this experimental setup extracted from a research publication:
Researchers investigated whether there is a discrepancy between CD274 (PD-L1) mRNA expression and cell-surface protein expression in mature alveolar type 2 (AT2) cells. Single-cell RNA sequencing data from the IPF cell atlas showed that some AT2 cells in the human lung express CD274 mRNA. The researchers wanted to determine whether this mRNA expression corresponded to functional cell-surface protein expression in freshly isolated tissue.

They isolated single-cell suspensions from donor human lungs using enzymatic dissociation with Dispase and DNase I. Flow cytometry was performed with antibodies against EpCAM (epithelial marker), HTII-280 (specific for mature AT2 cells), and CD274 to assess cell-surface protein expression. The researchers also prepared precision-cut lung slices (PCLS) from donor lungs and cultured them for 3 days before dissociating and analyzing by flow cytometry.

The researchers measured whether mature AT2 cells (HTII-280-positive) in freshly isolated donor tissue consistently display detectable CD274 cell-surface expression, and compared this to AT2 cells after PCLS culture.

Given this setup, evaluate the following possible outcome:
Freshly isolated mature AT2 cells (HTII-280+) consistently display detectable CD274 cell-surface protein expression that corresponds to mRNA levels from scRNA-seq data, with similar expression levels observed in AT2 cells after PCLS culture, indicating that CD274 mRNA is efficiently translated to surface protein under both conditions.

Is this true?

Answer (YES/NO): NO